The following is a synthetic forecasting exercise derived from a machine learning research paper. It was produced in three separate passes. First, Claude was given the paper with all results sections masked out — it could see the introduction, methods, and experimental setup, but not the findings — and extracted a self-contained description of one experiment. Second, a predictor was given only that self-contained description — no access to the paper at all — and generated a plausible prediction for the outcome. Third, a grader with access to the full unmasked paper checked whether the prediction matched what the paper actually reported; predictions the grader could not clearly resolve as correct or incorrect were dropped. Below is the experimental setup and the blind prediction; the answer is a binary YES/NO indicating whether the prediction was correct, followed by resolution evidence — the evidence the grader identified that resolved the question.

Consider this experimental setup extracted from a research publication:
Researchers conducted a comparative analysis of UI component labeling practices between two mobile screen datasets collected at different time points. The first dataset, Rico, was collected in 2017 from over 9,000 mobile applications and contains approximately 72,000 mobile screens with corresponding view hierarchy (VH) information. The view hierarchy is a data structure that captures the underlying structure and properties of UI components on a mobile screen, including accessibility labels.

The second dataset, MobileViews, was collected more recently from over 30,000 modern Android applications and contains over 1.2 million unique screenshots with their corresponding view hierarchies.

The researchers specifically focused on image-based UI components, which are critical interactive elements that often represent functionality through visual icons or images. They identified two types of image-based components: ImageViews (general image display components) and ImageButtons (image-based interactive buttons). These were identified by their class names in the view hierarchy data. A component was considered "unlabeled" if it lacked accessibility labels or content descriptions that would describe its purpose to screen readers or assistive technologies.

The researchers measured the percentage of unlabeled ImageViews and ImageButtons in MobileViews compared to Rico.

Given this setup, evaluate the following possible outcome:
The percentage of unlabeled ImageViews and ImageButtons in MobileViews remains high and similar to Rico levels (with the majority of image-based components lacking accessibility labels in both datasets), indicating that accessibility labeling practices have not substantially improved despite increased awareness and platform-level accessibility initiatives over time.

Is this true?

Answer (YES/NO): NO